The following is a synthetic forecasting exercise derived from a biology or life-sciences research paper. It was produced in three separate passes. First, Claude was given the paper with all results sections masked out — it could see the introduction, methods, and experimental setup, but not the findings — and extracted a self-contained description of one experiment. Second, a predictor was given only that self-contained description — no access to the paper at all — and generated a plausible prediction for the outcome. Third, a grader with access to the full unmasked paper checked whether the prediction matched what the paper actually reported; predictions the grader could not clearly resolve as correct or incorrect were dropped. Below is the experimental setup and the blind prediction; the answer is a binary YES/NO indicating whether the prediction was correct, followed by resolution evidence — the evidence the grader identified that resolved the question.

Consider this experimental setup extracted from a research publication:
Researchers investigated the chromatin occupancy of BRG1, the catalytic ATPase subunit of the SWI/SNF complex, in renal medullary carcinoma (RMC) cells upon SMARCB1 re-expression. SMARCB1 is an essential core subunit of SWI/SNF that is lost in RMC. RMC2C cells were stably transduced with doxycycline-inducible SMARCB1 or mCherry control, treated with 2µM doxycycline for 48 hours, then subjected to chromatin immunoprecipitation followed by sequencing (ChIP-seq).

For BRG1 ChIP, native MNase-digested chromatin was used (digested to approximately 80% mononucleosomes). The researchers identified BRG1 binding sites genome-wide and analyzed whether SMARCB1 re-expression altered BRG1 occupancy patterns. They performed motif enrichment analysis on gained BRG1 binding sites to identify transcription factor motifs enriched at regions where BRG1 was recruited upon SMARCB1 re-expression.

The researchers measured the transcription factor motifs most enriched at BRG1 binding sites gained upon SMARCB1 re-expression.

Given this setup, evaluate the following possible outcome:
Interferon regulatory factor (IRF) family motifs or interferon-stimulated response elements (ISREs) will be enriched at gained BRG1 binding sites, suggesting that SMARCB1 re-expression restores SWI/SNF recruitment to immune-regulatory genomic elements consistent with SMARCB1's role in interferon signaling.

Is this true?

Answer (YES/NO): NO